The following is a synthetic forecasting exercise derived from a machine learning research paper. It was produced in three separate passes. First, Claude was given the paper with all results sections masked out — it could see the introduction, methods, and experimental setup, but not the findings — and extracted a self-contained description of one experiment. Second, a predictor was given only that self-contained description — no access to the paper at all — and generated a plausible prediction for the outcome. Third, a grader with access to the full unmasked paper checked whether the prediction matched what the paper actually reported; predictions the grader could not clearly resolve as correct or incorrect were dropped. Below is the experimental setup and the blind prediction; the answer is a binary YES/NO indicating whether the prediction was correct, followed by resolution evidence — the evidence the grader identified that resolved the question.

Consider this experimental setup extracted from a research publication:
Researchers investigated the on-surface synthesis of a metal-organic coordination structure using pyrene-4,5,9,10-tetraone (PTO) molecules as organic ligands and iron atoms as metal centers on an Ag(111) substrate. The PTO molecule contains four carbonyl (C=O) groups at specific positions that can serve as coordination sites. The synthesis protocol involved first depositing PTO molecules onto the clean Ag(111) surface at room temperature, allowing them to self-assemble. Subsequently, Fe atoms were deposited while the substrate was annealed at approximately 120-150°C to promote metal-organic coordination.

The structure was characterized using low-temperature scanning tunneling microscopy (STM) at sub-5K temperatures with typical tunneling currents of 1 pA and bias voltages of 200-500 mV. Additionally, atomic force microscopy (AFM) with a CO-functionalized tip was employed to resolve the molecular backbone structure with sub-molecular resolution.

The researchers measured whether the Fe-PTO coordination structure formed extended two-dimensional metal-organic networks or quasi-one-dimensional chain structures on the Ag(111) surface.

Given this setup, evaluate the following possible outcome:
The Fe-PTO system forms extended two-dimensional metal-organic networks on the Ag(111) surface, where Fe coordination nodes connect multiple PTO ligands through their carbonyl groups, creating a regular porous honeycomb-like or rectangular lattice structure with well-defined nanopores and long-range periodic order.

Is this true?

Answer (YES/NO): NO